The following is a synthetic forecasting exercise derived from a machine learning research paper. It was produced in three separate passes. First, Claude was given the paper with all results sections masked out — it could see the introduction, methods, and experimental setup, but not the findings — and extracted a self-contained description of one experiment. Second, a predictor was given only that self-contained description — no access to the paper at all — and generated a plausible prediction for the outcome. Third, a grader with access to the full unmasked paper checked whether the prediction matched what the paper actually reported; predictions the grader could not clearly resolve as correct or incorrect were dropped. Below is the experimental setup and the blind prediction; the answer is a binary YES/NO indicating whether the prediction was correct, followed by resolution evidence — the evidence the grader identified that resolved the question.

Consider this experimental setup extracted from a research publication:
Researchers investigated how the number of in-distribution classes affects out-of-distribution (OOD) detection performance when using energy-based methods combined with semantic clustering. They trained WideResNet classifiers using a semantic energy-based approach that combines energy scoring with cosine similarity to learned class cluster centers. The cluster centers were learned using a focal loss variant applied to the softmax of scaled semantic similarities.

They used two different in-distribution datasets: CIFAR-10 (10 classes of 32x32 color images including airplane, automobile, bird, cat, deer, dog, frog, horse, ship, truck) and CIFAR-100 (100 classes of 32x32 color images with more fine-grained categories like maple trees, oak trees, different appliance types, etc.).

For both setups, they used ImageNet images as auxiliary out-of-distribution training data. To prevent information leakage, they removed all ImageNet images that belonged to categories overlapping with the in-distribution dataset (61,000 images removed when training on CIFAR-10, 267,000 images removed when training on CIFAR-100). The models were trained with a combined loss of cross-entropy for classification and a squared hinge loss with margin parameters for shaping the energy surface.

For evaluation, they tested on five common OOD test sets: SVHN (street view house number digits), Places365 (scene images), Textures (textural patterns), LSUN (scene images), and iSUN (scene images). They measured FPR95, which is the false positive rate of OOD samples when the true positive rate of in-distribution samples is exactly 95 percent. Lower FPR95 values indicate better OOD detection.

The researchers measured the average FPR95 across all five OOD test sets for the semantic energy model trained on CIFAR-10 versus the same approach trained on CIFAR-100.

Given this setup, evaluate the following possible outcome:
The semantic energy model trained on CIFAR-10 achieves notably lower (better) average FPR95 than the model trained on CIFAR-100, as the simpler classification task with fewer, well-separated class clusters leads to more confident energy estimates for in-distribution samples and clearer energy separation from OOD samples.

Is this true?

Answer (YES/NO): YES